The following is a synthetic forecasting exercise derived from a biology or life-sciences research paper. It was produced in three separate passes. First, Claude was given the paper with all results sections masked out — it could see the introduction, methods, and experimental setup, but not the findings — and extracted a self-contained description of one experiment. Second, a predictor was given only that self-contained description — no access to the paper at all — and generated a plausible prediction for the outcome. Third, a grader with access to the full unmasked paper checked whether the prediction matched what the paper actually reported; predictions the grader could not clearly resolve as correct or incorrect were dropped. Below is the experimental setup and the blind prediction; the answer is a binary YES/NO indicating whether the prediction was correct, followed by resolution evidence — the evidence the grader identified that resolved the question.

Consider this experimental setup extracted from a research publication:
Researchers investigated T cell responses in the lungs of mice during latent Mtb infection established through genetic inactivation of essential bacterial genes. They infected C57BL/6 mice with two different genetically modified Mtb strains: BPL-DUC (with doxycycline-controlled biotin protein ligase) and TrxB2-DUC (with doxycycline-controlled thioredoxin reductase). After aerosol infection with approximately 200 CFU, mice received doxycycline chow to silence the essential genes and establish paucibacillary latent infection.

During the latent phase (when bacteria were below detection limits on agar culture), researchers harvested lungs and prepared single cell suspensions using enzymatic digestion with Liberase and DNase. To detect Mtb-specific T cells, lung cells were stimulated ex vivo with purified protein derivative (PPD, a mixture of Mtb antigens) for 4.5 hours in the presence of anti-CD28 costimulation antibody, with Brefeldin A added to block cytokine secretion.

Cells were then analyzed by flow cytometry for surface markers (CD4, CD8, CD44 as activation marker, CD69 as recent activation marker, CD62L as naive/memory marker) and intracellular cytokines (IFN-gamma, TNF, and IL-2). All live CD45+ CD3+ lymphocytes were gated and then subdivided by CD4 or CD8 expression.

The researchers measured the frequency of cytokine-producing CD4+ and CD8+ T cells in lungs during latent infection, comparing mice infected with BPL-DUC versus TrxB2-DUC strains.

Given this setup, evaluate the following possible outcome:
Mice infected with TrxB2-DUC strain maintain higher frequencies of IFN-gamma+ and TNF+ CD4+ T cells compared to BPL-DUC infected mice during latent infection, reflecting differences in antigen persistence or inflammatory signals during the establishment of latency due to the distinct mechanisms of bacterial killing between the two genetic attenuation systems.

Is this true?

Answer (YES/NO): NO